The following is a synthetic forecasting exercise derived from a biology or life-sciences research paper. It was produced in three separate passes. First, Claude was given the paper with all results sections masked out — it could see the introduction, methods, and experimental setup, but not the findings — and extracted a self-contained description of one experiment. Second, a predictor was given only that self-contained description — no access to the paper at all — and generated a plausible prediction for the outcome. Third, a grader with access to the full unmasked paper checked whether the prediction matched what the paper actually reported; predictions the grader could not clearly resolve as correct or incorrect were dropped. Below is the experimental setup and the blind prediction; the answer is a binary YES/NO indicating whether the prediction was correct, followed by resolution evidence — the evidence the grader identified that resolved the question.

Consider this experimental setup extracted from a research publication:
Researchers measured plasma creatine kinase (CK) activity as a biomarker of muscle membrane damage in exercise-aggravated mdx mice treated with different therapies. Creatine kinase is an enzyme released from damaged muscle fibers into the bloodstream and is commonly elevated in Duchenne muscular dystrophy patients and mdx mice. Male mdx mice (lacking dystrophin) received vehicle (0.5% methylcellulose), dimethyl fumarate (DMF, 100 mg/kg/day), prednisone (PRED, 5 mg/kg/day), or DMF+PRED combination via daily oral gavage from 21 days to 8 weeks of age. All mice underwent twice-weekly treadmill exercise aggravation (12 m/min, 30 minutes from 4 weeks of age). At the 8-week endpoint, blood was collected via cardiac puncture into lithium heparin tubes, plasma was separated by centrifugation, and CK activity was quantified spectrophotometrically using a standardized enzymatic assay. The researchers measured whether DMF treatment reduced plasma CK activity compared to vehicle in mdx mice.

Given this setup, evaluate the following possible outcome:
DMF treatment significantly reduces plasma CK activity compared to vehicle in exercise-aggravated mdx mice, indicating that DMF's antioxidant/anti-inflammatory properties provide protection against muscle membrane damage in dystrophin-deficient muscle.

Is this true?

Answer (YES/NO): NO